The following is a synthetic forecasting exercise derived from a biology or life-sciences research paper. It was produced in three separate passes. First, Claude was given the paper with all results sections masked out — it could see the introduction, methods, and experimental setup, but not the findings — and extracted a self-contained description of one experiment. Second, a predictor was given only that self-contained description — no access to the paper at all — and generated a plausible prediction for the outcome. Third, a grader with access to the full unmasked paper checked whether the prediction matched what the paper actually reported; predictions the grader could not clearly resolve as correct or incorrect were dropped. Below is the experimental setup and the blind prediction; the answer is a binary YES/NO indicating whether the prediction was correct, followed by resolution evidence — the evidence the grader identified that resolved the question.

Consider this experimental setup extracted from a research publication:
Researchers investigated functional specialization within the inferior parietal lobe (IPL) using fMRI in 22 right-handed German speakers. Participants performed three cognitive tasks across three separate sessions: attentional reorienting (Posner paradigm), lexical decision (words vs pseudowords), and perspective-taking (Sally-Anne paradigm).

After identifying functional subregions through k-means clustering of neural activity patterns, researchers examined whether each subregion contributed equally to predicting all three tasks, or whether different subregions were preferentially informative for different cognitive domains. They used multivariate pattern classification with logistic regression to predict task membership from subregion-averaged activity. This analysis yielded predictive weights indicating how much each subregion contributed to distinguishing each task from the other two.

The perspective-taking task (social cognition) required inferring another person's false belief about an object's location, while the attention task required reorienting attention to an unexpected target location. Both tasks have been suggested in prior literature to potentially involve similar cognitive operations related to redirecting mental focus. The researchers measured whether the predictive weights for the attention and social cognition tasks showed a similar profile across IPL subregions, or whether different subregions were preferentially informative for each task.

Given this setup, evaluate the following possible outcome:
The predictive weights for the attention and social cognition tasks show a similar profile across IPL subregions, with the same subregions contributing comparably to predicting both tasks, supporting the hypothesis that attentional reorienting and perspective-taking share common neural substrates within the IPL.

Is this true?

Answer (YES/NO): NO